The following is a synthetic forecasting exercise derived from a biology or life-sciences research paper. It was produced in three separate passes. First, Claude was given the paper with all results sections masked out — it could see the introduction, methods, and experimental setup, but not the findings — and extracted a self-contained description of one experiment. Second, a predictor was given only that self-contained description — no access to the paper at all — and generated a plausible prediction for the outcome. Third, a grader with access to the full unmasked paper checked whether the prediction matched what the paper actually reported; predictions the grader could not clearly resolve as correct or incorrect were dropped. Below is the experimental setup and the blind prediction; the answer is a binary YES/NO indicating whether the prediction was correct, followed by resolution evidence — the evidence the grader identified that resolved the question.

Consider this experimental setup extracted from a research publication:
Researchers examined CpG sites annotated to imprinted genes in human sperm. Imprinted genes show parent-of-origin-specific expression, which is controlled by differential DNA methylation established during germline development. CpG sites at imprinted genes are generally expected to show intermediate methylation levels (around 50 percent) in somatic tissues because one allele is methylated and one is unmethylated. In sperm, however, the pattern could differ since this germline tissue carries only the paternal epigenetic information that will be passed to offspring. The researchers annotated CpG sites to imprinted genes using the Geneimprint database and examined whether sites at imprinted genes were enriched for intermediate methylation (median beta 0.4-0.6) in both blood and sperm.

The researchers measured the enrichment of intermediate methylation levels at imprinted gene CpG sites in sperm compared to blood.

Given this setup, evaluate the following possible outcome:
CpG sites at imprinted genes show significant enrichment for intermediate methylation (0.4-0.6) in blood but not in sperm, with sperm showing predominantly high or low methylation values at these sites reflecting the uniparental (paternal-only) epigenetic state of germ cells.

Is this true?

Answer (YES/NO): YES